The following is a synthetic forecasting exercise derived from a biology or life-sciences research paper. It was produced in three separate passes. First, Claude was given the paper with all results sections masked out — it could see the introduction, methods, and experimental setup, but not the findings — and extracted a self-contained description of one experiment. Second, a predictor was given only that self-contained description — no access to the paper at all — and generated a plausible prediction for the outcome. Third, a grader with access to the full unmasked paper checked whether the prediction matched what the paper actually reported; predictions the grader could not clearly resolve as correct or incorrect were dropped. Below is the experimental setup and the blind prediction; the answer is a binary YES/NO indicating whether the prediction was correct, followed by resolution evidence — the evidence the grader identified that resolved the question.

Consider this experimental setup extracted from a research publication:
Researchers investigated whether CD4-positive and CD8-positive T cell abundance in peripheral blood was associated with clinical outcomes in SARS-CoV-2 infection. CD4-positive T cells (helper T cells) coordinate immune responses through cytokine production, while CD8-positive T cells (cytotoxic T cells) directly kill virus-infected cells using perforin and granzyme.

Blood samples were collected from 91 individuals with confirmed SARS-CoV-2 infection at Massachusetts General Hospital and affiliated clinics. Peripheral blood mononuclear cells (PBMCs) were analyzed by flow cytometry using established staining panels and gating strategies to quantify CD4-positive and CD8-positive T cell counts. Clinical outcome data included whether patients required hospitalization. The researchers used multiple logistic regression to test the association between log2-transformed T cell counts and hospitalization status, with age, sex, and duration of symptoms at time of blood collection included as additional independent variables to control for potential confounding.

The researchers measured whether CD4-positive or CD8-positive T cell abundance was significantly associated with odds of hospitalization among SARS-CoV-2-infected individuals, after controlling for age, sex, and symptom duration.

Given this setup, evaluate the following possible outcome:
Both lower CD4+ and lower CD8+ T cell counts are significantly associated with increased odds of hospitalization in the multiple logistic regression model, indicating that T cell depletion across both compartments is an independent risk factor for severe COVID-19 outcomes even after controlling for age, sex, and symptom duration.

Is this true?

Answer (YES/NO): NO